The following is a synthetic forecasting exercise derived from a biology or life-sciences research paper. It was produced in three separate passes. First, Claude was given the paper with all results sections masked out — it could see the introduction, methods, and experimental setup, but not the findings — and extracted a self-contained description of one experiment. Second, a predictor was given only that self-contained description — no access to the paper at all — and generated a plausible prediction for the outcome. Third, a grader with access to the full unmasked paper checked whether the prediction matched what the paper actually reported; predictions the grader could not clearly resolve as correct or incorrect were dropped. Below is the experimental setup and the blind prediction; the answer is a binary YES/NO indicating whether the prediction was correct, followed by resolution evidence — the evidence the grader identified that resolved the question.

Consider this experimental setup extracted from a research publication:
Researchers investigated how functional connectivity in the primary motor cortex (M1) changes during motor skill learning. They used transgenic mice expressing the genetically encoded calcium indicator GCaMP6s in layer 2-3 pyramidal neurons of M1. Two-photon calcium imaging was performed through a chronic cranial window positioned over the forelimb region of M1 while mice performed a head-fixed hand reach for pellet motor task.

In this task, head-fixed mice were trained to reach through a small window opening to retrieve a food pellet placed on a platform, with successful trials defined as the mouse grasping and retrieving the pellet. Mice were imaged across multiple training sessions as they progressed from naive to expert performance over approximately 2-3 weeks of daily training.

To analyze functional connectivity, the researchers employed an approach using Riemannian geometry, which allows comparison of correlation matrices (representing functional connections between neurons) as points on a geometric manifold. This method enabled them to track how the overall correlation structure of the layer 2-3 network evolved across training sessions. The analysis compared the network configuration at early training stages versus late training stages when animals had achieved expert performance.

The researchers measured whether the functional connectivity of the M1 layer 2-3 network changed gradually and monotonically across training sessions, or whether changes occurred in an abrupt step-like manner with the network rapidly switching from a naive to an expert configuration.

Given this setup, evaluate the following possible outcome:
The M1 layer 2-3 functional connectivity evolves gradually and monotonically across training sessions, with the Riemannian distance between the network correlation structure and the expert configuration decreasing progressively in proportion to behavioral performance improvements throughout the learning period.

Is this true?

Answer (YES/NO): NO